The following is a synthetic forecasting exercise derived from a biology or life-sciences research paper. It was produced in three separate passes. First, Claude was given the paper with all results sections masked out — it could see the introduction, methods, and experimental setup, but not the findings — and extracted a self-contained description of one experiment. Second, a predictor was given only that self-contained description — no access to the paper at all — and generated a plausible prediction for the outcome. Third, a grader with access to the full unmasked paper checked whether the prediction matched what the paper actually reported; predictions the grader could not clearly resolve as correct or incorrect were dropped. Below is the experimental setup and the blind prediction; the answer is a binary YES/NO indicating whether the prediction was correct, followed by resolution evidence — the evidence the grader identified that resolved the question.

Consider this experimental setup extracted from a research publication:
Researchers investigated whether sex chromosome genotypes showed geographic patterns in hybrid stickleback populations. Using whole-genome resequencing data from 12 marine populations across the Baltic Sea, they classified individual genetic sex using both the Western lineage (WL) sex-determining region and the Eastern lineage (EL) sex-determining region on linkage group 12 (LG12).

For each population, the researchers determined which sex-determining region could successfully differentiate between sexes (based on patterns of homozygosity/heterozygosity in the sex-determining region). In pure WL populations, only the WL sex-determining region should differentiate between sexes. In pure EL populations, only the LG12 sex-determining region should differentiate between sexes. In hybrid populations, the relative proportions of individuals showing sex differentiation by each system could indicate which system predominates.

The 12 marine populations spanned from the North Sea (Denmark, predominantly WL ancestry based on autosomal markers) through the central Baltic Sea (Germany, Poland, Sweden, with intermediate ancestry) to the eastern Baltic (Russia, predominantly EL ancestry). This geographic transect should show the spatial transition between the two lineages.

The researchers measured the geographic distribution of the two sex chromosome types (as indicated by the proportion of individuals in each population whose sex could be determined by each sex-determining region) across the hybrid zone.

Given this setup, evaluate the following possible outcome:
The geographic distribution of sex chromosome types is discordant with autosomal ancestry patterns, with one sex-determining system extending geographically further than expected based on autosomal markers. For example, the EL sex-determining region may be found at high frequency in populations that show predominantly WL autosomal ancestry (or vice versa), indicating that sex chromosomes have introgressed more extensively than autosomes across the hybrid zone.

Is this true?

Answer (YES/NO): NO